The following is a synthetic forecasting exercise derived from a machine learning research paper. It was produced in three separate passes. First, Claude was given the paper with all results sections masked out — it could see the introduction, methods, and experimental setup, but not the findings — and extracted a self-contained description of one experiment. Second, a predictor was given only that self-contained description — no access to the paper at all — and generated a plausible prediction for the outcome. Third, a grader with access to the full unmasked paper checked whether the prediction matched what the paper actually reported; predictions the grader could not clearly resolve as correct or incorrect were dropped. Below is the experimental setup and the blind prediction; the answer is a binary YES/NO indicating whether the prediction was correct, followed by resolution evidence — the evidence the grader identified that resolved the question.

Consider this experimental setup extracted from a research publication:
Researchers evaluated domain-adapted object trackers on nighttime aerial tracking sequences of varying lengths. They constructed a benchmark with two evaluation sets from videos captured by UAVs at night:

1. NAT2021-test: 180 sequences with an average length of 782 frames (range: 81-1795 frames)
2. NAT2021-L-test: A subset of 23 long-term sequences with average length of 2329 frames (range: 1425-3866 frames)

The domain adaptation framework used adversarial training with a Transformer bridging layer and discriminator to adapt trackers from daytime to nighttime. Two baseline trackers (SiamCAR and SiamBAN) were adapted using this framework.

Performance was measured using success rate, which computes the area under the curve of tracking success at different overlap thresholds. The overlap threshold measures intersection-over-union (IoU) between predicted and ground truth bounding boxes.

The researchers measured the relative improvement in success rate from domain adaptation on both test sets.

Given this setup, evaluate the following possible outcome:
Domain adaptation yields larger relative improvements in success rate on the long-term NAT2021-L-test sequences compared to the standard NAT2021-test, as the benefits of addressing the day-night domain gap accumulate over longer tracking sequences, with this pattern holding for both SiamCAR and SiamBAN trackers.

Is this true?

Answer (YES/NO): YES